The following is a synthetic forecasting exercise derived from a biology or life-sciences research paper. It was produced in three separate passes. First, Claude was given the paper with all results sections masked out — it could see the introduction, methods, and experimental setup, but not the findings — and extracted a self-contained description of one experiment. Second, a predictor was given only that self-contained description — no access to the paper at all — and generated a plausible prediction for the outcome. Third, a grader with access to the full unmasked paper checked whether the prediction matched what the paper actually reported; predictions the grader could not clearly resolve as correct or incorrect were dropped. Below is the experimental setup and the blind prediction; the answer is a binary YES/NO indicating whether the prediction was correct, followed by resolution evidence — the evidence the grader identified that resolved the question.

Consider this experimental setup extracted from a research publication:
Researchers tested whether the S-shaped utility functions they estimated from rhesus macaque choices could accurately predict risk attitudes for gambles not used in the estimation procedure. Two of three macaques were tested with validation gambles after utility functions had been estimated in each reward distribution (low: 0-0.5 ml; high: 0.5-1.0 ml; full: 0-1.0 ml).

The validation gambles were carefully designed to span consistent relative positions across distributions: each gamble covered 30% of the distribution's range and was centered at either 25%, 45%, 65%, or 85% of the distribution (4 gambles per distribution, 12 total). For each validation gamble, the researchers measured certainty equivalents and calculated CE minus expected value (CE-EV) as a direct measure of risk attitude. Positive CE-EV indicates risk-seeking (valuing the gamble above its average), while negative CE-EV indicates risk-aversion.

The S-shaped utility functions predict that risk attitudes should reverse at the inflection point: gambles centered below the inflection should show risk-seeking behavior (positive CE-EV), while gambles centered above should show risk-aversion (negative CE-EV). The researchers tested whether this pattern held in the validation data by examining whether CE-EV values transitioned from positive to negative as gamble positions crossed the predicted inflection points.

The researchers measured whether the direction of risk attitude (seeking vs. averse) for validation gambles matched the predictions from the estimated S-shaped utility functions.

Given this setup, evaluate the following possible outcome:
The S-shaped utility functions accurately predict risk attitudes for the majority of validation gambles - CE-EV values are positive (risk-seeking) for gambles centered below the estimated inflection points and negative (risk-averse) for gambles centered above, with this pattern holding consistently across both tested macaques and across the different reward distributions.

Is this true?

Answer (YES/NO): YES